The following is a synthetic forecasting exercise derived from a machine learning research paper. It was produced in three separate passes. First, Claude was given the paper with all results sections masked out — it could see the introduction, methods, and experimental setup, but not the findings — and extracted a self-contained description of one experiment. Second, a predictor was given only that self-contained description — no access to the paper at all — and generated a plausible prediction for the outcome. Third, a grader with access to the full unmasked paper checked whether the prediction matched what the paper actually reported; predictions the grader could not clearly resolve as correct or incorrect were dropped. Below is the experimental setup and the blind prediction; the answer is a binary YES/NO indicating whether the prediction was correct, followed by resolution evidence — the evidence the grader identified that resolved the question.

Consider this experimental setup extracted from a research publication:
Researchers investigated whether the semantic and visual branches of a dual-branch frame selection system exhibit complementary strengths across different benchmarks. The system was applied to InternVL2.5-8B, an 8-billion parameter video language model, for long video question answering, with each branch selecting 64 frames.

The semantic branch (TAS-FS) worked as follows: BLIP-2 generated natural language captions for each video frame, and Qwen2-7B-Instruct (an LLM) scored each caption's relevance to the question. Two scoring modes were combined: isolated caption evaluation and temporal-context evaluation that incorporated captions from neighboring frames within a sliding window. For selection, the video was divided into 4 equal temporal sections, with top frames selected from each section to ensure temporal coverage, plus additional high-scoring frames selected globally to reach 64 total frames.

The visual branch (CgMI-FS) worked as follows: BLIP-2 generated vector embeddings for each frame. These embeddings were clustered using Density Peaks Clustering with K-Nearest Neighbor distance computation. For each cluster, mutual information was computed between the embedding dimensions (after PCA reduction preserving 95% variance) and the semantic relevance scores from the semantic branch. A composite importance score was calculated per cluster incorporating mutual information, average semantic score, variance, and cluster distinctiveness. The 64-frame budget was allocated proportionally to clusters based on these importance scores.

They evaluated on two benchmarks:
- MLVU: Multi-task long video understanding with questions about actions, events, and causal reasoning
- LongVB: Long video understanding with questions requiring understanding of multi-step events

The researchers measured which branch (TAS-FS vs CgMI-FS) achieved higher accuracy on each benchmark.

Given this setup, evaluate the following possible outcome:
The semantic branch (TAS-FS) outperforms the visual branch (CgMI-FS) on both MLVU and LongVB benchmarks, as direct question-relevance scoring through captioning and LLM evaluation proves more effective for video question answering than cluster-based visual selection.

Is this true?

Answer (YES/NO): YES